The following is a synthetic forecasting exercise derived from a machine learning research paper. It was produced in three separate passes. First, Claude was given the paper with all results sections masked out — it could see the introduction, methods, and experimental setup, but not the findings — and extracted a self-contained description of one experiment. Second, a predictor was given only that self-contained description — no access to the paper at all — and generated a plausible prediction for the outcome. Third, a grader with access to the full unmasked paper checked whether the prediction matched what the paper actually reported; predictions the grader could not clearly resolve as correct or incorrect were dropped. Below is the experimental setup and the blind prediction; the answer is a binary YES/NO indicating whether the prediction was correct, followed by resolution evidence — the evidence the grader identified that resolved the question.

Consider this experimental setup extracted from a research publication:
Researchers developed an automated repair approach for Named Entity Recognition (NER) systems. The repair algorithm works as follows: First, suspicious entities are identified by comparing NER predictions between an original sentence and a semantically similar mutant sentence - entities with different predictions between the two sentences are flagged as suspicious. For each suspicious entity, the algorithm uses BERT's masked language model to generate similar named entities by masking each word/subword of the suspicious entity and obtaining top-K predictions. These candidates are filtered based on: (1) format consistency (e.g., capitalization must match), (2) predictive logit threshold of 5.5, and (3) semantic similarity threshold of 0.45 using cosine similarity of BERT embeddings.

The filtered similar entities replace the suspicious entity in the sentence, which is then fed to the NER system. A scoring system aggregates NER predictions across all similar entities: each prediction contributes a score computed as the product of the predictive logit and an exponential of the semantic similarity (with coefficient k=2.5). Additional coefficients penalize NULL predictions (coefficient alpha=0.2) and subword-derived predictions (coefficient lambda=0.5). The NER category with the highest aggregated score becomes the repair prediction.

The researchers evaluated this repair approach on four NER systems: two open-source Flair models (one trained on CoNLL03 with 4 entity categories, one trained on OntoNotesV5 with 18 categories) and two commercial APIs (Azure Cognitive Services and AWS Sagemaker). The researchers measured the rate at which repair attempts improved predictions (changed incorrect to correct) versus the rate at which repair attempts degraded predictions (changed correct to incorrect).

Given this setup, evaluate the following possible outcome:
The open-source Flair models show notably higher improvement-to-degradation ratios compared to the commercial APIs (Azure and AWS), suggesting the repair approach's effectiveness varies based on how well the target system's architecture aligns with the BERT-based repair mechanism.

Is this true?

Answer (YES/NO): NO